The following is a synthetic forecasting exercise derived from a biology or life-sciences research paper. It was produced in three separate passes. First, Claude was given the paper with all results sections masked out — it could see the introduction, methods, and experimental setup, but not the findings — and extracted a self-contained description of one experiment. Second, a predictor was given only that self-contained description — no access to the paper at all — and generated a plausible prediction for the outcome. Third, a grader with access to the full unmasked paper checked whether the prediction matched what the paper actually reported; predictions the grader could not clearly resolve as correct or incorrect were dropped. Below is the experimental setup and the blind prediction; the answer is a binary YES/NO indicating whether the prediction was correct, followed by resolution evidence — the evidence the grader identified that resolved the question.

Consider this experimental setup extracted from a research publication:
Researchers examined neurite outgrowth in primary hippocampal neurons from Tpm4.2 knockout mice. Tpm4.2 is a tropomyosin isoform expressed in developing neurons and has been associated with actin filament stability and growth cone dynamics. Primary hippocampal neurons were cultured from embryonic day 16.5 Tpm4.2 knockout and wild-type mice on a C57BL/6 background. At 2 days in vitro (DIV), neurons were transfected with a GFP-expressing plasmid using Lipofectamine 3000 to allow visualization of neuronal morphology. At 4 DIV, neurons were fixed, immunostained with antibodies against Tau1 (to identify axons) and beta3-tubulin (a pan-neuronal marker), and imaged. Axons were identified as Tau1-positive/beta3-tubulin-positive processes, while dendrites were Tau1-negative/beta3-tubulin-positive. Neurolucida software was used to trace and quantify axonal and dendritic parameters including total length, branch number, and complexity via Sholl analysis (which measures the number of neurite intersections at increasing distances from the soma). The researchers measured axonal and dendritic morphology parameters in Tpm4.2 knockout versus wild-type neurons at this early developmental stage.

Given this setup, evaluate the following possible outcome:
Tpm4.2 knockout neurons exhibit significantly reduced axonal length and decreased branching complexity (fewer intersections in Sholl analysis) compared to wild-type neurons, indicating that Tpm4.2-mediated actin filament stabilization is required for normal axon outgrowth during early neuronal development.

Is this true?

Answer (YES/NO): NO